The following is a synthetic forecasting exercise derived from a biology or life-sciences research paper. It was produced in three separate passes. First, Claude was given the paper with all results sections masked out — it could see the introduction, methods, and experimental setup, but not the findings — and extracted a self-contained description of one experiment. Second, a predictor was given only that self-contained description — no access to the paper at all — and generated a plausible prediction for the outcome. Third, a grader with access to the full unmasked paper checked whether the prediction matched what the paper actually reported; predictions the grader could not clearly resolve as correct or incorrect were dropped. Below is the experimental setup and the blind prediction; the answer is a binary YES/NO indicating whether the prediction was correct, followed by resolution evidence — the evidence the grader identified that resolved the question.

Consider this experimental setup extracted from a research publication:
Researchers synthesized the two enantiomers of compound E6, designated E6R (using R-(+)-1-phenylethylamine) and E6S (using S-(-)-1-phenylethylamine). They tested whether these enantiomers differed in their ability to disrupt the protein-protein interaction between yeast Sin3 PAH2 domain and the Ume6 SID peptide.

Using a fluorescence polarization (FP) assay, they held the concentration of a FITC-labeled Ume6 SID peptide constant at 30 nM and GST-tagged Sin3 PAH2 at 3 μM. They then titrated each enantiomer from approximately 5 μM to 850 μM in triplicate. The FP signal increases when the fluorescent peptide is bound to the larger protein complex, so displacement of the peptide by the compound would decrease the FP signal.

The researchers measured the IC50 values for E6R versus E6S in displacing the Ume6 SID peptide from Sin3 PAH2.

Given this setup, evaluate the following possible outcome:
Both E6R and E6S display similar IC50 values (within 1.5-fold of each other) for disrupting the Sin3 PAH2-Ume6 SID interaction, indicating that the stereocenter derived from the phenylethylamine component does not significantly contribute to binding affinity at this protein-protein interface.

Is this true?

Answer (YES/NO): NO